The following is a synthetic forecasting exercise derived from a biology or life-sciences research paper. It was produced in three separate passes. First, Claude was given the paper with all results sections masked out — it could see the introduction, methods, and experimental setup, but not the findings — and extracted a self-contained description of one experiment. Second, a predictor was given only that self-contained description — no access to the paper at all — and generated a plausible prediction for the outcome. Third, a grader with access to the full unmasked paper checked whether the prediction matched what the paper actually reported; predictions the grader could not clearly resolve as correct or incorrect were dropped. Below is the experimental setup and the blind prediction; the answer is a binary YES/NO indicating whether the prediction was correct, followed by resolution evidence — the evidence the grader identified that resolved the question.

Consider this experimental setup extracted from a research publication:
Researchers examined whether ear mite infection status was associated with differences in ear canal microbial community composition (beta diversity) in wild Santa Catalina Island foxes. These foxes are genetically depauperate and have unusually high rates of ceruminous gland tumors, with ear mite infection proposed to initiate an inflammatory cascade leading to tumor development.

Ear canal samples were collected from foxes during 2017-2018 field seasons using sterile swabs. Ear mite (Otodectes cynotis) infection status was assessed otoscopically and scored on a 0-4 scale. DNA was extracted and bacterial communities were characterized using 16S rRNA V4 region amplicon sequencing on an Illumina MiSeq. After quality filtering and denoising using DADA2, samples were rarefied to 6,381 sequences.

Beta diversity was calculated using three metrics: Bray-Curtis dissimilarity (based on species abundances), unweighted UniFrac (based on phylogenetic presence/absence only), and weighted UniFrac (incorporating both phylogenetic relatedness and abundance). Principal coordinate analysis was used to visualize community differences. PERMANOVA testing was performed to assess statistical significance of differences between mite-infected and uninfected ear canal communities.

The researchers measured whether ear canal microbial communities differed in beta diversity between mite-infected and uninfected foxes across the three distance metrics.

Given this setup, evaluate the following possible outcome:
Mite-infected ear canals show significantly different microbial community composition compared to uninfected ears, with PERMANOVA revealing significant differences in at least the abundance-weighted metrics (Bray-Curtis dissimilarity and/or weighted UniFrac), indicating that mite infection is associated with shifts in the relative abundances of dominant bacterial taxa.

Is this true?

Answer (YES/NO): YES